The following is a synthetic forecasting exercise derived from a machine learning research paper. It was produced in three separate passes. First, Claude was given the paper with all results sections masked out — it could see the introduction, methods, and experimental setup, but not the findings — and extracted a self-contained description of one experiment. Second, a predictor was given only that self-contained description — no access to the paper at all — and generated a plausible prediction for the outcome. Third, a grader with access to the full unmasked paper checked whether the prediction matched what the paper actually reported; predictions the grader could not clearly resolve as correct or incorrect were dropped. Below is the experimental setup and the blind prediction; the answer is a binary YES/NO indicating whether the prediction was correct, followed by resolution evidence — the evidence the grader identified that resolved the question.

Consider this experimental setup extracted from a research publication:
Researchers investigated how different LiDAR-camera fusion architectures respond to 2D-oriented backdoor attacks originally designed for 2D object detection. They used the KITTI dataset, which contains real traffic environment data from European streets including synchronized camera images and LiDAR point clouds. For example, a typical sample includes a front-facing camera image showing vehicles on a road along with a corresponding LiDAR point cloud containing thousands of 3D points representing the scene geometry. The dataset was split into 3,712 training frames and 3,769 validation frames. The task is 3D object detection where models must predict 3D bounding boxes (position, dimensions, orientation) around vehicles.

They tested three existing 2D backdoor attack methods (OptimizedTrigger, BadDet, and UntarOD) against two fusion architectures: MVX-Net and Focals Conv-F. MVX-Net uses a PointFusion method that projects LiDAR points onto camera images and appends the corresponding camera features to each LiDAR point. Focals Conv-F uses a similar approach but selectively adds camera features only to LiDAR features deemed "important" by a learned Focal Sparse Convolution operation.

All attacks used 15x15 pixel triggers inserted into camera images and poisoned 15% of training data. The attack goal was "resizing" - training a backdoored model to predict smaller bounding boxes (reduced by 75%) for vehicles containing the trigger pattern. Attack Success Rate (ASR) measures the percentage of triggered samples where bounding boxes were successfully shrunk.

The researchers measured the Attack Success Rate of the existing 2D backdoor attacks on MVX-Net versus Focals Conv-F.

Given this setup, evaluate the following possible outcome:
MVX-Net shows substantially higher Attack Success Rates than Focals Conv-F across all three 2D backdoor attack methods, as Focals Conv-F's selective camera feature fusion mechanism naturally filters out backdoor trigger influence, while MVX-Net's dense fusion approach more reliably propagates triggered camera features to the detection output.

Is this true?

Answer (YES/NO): NO